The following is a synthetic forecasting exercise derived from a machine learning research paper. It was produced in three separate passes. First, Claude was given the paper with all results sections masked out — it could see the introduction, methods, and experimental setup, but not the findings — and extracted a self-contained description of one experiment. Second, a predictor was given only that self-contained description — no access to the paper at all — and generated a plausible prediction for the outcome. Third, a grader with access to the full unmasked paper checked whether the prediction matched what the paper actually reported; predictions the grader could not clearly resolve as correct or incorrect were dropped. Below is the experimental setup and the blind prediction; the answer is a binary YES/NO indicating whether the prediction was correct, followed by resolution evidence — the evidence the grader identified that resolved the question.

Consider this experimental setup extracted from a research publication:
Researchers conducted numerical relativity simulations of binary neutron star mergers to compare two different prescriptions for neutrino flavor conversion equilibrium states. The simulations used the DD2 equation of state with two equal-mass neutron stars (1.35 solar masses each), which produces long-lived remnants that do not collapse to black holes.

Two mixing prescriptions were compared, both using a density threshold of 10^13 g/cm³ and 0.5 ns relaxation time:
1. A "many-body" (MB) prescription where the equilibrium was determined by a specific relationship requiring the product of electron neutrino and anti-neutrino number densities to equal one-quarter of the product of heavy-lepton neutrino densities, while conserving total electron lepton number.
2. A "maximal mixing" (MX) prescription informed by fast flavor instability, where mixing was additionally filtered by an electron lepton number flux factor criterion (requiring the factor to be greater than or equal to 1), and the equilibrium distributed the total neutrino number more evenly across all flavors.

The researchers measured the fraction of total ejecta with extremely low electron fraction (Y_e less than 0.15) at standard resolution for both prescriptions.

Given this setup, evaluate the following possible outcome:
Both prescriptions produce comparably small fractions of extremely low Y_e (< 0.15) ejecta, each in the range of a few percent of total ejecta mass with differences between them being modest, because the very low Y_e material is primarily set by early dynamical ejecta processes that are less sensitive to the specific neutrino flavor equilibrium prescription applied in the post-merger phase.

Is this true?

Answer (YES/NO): NO